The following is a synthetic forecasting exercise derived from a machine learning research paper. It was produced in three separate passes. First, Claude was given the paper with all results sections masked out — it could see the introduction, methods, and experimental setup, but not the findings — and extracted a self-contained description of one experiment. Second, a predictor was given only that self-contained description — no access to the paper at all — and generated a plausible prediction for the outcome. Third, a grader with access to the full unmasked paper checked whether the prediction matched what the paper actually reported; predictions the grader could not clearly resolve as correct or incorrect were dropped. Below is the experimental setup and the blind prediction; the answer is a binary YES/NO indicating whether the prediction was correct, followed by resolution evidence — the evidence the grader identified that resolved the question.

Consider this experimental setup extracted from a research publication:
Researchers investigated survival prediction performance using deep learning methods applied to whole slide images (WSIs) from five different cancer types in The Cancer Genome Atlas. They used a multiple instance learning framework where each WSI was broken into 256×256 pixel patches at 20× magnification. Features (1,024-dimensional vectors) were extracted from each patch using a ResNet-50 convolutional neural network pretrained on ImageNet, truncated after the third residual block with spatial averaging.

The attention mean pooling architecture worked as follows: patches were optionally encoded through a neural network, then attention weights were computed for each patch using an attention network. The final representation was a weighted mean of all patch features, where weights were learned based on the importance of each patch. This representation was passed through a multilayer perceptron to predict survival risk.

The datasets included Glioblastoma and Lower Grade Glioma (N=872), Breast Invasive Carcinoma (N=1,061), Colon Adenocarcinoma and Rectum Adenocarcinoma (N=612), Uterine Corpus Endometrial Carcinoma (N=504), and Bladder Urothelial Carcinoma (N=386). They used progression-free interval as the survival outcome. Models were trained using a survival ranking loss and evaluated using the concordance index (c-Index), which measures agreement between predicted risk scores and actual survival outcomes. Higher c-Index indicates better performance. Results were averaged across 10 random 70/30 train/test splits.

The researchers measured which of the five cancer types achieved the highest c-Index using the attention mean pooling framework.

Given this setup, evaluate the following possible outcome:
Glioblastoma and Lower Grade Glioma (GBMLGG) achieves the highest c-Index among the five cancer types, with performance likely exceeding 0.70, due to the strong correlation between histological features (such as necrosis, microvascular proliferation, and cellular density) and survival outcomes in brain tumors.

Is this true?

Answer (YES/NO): YES